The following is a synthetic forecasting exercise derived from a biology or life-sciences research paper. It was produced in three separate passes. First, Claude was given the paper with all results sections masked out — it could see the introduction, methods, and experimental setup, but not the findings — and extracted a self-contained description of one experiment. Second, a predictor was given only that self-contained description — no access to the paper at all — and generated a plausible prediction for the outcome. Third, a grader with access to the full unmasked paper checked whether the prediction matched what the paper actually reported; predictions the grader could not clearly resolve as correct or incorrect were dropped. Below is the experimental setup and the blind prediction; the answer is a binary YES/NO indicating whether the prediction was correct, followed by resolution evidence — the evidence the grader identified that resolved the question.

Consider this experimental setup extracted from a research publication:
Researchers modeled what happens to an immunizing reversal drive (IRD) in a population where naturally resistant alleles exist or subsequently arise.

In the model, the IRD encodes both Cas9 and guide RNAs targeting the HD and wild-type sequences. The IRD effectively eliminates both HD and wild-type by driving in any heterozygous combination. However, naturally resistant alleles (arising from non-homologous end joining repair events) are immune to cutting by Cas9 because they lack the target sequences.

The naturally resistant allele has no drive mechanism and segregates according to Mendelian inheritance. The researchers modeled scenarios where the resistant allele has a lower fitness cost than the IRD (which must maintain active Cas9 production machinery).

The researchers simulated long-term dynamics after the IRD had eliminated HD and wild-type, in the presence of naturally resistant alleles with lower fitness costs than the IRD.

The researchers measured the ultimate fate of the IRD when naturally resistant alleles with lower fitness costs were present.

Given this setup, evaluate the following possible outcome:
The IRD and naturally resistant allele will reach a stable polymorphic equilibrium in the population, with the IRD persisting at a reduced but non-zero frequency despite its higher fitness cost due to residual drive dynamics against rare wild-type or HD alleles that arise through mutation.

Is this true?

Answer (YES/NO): NO